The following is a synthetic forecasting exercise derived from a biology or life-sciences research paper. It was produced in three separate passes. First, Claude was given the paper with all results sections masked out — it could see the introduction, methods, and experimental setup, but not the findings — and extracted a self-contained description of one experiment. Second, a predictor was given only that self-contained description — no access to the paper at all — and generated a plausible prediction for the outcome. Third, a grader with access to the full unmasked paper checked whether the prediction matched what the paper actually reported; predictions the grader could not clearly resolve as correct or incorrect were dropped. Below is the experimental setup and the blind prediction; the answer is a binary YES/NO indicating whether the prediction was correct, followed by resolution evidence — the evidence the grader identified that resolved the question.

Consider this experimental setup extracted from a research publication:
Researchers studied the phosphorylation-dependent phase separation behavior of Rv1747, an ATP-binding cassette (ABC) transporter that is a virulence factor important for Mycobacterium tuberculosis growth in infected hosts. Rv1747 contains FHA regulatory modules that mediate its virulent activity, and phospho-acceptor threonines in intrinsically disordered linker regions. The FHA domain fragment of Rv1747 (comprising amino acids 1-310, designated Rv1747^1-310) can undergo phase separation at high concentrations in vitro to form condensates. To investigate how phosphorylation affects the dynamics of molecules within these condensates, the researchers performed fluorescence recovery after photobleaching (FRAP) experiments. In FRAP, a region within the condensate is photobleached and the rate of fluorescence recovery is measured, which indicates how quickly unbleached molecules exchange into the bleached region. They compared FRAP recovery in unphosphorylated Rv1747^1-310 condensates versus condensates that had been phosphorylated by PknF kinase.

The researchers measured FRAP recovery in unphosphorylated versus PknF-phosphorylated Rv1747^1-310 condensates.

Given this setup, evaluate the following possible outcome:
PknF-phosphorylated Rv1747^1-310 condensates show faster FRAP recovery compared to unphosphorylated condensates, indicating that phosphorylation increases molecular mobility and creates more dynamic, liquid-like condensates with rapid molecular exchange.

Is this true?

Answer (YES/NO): NO